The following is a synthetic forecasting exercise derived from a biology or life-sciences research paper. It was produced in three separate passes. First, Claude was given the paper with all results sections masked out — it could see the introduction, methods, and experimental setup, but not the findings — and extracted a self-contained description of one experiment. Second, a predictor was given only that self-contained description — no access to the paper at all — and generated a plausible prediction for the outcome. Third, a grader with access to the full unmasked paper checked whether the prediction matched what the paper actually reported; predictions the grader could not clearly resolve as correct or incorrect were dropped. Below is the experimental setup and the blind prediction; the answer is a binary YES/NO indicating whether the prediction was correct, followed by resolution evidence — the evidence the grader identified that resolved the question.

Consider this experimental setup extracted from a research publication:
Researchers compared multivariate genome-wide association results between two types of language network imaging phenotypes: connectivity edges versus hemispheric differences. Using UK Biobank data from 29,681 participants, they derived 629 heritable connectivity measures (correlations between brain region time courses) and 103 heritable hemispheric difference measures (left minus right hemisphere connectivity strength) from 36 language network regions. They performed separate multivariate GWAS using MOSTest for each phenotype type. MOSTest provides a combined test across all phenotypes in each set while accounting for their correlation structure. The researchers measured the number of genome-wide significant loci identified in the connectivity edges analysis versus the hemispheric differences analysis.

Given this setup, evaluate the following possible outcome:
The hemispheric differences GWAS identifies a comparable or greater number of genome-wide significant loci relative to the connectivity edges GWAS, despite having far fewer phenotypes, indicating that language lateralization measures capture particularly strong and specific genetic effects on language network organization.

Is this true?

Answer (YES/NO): NO